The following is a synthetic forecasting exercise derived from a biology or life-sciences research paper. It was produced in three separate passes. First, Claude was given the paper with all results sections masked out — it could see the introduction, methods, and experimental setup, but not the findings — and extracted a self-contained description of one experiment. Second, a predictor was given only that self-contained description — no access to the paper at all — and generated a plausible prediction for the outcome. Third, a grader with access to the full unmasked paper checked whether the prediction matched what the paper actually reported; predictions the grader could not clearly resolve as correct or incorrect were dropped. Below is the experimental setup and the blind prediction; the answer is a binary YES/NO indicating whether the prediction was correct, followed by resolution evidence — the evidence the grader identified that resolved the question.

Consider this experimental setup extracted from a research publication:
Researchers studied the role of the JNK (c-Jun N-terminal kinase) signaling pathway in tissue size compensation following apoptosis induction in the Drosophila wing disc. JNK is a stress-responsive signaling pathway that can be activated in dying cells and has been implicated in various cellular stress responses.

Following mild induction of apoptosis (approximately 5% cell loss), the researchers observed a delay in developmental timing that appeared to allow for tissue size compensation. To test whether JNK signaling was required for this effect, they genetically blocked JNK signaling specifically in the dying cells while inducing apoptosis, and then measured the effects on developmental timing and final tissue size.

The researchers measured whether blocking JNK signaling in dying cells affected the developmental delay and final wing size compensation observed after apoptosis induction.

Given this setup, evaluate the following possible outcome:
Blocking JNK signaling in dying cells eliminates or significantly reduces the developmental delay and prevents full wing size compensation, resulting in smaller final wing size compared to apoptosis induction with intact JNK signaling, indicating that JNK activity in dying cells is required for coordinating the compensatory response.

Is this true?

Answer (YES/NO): YES